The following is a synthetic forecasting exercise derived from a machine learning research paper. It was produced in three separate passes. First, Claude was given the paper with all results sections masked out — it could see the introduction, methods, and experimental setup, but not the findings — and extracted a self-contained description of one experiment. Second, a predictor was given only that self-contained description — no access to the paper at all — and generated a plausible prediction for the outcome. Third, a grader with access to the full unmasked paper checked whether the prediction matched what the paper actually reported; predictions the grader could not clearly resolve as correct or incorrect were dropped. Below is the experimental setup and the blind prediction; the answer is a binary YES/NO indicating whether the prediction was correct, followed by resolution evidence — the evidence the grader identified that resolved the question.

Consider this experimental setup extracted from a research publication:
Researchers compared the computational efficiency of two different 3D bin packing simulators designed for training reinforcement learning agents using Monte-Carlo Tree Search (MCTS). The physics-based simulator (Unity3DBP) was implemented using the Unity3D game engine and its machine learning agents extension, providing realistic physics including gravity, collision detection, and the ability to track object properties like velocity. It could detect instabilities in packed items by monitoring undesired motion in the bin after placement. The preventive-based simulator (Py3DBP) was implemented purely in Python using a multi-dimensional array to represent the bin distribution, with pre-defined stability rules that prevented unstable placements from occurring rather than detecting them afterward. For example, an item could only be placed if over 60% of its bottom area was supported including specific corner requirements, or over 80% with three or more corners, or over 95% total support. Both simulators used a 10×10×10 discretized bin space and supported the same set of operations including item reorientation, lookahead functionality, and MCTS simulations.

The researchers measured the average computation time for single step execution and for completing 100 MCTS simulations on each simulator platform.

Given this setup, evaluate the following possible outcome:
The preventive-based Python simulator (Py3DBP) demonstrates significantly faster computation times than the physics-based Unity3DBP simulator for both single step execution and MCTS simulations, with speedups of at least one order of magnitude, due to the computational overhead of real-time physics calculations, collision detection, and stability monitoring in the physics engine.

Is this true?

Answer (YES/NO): YES